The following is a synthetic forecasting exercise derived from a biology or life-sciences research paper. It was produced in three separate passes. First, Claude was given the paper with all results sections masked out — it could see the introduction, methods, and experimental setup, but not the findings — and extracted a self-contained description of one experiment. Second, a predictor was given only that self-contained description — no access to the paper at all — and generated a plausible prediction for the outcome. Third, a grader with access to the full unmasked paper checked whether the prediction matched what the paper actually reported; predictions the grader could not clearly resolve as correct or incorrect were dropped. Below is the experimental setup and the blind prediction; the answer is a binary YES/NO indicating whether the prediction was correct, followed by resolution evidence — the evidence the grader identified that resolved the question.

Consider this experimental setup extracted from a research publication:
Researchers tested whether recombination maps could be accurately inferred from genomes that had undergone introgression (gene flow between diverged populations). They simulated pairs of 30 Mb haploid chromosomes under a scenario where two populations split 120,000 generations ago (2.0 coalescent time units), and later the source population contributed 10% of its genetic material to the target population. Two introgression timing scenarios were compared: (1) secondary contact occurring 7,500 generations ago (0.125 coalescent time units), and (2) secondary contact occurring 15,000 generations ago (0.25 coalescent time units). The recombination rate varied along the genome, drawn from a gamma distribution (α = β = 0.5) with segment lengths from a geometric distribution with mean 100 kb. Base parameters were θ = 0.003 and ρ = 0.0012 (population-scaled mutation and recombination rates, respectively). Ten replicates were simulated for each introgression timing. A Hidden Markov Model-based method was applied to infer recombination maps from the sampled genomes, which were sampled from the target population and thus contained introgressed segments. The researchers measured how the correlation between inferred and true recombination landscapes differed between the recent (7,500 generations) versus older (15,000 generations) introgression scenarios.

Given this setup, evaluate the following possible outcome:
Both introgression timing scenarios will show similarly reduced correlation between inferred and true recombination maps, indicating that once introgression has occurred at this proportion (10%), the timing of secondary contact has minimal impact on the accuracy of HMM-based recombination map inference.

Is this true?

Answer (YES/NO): NO